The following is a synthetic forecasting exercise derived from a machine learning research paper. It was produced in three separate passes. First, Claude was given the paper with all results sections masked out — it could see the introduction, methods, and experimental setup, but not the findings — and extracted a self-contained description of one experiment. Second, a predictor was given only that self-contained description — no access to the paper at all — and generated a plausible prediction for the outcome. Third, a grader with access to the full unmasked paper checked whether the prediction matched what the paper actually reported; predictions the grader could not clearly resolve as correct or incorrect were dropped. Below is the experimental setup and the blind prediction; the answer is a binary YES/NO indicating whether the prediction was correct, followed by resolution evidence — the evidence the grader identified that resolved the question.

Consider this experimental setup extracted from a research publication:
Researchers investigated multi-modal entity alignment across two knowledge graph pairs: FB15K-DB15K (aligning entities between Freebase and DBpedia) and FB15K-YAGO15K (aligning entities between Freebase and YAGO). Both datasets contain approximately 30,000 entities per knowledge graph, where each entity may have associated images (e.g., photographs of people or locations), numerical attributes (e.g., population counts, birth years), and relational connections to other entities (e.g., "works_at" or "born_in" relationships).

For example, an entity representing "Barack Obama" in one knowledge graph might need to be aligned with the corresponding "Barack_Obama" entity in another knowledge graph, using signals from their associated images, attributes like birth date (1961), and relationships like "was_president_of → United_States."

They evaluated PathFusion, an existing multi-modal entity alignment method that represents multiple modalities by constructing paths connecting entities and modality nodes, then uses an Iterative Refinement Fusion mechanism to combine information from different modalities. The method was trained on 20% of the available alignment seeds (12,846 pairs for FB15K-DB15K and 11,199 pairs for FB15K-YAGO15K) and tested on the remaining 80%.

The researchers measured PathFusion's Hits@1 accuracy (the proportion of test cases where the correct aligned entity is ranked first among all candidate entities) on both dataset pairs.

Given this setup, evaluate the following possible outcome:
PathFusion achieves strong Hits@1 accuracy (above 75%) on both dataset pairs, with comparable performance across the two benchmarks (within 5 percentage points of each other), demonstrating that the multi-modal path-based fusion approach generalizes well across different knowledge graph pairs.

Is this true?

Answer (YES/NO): YES